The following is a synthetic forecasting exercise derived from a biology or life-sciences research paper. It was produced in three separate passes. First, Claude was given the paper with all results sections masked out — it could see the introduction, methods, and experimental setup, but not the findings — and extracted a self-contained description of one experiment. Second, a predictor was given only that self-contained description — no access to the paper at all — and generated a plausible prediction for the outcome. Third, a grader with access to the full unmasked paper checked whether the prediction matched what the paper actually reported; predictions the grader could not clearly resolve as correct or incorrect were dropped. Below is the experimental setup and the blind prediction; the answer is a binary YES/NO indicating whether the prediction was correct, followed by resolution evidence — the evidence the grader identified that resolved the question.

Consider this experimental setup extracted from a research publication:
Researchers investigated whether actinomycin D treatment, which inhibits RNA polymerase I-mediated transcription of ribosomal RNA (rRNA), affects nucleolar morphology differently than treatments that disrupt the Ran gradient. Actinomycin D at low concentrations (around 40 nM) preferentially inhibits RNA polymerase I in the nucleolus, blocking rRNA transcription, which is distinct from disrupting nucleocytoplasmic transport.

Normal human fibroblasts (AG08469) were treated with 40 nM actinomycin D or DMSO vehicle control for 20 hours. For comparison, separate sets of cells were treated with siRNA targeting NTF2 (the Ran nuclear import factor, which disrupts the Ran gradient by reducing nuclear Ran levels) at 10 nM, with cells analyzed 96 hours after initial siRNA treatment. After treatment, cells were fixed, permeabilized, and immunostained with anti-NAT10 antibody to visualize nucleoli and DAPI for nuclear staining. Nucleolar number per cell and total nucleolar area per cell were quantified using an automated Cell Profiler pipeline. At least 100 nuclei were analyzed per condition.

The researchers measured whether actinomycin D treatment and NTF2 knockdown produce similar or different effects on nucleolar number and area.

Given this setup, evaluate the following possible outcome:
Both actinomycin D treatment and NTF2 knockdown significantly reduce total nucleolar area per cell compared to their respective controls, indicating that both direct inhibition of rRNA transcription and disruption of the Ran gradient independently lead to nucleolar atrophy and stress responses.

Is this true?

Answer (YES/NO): NO